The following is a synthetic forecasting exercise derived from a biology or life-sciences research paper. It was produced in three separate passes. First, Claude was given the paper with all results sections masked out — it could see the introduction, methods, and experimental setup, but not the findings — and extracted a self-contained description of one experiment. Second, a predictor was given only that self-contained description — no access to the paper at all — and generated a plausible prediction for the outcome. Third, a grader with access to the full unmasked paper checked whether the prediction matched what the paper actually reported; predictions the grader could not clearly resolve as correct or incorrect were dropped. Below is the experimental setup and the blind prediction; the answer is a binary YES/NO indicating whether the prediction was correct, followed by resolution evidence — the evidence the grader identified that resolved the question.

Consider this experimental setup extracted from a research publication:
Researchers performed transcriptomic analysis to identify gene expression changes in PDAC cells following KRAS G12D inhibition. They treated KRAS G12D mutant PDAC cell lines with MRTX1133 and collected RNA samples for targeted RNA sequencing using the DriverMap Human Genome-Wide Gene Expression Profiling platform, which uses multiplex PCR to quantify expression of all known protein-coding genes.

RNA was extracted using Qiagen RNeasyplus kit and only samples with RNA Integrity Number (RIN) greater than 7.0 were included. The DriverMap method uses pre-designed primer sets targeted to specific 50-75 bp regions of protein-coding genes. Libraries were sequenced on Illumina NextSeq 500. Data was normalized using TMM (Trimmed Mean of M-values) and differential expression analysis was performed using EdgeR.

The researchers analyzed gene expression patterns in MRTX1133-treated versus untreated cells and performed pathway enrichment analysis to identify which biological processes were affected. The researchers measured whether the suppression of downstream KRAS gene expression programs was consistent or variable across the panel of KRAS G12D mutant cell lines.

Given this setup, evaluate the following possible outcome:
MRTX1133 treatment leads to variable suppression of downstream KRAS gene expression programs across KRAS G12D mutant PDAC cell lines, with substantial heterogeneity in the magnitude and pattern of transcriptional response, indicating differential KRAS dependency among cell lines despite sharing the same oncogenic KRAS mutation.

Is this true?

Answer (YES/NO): YES